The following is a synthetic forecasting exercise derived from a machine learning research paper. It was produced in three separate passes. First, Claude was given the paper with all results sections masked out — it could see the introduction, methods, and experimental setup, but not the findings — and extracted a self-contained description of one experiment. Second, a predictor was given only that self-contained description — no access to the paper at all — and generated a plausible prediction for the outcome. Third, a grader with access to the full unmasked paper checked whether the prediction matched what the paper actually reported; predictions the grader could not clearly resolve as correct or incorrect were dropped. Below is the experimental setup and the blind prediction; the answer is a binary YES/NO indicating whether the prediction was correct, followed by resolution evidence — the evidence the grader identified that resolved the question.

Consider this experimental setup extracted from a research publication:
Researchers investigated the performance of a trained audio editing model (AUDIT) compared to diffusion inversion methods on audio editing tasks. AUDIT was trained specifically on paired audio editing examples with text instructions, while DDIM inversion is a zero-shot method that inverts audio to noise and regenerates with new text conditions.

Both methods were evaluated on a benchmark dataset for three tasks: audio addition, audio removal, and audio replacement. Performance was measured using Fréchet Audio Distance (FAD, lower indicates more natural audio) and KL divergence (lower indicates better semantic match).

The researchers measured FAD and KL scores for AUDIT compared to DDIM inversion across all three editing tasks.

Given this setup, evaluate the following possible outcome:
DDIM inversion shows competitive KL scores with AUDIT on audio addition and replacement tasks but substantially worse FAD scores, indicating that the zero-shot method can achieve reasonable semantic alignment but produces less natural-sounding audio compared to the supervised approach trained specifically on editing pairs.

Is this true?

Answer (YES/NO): NO